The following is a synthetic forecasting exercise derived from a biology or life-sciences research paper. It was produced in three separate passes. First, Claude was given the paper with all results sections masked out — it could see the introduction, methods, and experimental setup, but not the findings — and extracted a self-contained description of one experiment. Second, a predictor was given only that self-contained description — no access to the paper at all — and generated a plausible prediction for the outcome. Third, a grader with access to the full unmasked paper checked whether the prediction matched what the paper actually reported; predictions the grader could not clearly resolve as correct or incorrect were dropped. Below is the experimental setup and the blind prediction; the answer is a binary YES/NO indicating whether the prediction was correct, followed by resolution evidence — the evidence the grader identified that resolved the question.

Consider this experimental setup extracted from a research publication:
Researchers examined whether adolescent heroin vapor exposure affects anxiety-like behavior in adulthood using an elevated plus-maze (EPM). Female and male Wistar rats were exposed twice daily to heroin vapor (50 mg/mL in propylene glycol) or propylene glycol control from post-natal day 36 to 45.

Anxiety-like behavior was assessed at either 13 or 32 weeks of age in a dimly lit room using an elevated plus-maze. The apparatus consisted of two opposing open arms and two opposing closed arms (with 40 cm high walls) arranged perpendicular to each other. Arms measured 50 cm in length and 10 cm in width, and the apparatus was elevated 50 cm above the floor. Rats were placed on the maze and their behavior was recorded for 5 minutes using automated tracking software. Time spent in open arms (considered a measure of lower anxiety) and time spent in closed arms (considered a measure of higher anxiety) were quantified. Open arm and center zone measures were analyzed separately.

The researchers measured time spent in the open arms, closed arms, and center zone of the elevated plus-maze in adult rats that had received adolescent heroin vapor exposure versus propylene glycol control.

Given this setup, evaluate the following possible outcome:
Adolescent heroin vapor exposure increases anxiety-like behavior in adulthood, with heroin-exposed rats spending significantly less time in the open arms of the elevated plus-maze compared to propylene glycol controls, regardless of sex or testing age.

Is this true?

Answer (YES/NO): YES